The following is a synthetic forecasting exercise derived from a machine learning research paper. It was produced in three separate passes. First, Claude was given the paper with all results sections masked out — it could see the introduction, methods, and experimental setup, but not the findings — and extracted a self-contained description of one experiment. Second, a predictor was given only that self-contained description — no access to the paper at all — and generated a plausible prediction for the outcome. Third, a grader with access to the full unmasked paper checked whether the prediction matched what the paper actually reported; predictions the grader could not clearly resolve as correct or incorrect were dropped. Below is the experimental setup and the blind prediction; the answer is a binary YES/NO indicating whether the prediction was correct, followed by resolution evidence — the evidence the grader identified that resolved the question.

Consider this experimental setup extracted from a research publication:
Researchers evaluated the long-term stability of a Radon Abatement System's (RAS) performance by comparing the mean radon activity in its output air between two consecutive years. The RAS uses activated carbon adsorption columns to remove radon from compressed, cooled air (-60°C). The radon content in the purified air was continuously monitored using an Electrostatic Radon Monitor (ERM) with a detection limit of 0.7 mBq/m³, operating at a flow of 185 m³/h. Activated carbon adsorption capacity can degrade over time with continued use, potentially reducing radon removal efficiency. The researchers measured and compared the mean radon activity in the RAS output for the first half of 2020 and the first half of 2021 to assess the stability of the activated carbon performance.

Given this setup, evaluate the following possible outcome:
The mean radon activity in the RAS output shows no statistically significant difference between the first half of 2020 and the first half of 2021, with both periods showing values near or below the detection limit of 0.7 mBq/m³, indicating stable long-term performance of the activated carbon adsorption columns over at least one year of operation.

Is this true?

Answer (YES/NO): NO